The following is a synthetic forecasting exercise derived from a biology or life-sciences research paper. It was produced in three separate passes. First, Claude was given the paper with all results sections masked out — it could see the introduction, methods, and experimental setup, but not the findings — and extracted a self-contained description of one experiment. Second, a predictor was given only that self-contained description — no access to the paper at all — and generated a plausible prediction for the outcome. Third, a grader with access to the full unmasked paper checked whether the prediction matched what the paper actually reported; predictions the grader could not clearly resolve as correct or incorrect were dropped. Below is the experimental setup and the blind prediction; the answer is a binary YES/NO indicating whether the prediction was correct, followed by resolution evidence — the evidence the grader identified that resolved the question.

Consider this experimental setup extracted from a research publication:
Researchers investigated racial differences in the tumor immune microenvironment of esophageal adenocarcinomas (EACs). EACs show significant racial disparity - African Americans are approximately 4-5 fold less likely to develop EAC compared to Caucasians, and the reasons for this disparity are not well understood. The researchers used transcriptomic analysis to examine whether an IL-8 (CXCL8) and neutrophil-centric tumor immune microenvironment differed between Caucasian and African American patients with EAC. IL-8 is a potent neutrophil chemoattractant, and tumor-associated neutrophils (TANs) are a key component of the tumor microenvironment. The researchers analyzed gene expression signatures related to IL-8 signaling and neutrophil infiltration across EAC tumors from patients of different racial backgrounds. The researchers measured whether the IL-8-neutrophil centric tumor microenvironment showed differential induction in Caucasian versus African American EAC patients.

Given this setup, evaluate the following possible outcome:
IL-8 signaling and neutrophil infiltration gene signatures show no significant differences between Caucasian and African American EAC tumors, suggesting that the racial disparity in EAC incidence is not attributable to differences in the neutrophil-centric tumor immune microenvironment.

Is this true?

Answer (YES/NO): NO